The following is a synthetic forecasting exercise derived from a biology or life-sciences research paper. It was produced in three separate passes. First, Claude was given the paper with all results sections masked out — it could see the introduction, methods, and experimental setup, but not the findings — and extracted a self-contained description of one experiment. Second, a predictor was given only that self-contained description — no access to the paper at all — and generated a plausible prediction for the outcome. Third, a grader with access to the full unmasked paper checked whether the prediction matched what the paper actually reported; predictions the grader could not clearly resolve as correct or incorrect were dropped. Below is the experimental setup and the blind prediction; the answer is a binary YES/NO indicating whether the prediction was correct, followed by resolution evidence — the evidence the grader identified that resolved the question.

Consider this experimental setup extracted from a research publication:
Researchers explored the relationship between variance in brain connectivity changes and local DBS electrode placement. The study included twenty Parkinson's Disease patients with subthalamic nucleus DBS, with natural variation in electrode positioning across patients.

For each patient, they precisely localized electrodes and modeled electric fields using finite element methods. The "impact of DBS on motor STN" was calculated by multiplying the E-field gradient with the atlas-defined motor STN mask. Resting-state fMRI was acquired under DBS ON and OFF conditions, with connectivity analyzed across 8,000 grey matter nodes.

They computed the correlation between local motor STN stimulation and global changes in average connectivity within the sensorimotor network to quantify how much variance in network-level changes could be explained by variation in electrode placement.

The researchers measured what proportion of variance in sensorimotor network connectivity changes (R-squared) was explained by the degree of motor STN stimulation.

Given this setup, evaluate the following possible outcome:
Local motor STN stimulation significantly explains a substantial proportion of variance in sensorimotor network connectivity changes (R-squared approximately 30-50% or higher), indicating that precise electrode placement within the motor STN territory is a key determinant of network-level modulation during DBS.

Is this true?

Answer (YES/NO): YES